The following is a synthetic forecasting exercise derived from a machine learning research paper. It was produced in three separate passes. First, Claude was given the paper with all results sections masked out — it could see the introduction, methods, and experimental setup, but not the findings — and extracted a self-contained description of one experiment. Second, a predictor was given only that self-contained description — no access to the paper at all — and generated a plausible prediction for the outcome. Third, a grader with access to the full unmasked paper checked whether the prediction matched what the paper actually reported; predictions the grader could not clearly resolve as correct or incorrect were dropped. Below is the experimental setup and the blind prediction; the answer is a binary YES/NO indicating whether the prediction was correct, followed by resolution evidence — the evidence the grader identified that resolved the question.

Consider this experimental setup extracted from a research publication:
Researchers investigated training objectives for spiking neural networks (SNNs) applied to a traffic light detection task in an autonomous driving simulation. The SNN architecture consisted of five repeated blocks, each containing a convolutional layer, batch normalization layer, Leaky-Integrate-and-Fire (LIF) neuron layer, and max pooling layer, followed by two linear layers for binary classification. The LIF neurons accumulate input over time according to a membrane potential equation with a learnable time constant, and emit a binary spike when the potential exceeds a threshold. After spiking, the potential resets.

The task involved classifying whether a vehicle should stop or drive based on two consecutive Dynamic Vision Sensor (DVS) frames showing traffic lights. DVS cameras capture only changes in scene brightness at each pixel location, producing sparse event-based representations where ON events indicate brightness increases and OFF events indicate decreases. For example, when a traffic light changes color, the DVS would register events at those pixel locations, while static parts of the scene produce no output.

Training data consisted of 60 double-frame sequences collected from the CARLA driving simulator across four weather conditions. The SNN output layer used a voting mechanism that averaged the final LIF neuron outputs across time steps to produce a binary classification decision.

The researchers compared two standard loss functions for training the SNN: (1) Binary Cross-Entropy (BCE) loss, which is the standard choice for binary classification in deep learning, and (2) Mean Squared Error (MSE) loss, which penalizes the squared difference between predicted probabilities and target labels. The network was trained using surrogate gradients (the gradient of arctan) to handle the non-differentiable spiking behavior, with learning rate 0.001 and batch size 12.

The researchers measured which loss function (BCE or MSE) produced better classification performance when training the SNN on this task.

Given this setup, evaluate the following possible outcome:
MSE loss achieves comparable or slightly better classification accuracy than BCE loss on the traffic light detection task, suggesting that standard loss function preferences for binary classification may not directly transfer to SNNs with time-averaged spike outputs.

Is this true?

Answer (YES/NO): YES